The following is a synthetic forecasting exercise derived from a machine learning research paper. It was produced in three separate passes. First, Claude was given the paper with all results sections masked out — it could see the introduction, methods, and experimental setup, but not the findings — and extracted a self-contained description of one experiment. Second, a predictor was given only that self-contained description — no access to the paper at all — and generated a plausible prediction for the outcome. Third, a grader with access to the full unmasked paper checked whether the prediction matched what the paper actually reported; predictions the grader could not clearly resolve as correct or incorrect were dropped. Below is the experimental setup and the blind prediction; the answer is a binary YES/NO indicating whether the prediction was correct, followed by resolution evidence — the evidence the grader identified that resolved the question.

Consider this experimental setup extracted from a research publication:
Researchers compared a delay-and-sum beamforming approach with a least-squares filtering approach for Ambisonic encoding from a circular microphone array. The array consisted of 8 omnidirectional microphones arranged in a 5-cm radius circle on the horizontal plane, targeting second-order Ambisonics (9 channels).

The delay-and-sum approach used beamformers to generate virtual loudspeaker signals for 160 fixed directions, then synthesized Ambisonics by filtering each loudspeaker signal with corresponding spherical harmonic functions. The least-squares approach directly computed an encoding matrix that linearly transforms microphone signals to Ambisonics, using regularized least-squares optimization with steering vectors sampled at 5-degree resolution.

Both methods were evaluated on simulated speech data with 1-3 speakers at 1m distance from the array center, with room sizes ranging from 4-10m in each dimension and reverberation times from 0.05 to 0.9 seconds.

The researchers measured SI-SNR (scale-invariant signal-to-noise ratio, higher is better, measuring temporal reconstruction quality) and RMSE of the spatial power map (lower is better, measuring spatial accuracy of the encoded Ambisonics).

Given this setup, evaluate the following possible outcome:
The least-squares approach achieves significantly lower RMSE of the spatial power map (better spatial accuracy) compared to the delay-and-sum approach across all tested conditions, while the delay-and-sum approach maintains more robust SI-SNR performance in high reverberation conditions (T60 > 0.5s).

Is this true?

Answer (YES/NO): NO